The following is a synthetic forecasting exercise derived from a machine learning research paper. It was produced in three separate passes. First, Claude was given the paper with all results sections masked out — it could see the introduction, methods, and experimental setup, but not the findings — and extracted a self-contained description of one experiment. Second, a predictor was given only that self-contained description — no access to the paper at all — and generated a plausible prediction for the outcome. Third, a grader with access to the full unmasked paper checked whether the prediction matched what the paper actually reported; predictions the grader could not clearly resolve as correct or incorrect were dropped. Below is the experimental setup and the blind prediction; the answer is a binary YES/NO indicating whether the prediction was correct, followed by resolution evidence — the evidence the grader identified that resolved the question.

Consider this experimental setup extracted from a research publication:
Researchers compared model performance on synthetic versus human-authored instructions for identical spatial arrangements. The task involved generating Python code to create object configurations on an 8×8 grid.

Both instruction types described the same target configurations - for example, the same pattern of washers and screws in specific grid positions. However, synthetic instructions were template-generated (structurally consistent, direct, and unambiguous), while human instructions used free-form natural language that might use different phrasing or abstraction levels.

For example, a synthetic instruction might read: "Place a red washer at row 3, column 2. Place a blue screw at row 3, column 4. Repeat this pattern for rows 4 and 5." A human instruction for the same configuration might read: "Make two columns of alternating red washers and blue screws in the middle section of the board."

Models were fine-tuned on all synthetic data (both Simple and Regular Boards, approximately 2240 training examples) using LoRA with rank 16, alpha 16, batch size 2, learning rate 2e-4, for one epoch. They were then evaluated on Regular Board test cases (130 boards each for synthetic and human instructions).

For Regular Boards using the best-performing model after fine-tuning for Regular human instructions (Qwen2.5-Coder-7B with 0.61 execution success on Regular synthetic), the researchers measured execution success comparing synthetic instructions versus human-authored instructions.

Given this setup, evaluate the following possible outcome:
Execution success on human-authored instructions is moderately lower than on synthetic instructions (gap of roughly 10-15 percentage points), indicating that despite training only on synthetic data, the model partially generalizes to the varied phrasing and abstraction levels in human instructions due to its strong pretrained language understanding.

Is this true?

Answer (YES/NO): NO